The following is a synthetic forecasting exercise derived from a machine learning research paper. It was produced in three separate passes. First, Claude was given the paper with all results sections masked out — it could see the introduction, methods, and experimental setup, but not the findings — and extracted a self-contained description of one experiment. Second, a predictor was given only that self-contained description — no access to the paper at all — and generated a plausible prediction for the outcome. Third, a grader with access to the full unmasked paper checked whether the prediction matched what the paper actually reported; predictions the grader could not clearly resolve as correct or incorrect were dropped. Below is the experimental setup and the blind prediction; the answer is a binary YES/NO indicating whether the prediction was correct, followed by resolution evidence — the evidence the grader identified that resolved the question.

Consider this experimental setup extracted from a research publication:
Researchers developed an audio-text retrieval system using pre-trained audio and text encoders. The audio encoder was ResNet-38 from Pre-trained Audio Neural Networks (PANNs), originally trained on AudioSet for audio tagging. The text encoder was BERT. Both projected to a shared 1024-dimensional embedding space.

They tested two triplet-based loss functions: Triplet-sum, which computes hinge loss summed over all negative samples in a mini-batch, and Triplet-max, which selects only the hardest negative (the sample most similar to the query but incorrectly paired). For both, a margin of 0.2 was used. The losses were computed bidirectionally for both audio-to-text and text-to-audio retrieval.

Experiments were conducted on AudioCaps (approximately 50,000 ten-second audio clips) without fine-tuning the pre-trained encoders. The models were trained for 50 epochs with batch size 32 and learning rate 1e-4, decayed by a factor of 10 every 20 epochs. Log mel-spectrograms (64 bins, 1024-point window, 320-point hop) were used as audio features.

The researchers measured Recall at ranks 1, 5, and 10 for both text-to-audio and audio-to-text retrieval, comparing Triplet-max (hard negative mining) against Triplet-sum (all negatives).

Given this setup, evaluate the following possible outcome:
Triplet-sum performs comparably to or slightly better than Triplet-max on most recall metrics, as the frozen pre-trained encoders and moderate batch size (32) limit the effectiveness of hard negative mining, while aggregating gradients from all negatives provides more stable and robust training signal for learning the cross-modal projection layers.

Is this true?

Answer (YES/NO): NO